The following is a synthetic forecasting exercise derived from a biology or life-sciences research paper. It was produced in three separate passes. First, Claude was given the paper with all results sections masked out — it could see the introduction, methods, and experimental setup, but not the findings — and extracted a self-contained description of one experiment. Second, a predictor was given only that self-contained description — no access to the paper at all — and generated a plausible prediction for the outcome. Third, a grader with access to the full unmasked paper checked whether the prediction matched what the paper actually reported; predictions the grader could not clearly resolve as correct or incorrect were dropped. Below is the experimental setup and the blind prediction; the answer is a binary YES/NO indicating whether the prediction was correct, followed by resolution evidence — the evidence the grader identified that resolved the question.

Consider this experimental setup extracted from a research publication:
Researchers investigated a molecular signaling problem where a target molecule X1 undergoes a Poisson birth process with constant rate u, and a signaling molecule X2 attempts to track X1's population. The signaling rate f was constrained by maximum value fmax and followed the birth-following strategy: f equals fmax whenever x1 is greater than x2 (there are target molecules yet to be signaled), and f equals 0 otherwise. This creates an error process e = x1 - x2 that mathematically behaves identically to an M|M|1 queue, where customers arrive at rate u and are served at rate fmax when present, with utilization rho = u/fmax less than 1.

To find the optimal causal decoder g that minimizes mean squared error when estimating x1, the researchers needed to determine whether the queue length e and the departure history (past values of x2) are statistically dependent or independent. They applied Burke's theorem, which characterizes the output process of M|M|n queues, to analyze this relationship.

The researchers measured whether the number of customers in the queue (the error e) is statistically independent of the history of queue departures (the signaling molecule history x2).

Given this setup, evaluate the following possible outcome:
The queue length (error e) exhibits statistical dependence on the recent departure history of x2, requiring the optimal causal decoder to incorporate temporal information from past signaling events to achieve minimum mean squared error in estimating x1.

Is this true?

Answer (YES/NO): NO